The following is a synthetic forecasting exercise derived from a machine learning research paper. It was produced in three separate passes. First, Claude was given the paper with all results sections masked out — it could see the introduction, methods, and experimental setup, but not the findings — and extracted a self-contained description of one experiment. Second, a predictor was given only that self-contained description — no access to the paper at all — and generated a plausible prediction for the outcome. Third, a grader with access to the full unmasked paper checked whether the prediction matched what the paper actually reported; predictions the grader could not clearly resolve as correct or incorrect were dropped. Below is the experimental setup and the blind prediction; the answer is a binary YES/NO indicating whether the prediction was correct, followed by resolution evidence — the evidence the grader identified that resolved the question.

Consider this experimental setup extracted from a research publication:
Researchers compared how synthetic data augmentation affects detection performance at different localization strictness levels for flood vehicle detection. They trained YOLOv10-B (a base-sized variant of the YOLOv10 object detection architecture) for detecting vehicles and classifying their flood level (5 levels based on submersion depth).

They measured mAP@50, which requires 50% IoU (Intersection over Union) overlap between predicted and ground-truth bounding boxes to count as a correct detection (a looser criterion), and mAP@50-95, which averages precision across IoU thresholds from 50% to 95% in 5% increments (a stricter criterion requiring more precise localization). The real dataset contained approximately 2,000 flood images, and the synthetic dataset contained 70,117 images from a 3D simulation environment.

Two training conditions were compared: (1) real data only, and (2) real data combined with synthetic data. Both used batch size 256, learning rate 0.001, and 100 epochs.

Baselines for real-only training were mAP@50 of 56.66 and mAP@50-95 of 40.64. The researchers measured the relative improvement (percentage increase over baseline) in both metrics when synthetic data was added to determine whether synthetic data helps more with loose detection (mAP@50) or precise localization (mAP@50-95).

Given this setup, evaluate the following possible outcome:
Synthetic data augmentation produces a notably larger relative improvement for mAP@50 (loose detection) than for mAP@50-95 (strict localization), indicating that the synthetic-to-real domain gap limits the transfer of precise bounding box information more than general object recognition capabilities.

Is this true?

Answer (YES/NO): NO